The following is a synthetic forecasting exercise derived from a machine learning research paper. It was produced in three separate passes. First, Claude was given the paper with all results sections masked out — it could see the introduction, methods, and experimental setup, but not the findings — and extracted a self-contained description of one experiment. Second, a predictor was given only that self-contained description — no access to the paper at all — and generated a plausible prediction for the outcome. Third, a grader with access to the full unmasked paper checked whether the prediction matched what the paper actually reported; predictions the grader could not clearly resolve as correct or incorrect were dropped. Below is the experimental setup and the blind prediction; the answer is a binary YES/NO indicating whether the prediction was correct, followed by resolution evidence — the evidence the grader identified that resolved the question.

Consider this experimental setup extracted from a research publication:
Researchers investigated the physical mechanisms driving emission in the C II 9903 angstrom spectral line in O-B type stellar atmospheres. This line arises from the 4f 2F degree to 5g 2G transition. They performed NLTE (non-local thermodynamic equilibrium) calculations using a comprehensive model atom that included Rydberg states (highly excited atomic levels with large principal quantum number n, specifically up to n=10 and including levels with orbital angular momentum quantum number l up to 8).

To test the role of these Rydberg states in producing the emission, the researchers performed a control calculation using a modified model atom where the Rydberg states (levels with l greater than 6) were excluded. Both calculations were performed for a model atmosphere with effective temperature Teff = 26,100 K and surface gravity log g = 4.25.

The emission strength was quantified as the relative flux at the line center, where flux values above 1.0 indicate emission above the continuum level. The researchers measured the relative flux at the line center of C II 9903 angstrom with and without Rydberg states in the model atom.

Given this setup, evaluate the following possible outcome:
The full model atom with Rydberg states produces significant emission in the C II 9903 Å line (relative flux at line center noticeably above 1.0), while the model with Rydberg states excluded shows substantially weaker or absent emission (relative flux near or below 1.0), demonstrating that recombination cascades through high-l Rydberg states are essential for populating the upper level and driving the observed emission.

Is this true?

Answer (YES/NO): YES